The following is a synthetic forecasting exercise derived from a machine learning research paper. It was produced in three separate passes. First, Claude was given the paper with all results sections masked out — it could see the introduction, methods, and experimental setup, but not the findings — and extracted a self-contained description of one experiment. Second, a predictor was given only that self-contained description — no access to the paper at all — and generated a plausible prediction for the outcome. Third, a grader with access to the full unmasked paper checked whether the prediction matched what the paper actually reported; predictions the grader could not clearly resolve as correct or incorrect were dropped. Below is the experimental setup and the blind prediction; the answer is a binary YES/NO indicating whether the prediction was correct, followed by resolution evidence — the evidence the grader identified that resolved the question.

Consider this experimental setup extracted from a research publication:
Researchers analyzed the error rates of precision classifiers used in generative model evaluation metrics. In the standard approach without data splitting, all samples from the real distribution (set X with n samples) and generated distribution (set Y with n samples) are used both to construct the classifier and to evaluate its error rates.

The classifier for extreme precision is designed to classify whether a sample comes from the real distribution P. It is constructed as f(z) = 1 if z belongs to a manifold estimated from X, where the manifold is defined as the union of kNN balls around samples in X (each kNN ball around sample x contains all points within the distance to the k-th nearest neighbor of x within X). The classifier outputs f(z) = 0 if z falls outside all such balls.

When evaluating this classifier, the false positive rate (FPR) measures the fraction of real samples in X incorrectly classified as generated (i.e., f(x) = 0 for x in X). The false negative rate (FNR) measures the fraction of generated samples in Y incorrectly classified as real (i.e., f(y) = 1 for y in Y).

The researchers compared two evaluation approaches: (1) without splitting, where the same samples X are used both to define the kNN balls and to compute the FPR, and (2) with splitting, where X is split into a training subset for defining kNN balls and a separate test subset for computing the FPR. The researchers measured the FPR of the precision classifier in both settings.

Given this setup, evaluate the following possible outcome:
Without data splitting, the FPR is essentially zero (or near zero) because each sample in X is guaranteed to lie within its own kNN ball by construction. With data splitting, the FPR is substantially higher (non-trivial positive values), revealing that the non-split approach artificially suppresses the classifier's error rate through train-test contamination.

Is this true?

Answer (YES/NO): YES